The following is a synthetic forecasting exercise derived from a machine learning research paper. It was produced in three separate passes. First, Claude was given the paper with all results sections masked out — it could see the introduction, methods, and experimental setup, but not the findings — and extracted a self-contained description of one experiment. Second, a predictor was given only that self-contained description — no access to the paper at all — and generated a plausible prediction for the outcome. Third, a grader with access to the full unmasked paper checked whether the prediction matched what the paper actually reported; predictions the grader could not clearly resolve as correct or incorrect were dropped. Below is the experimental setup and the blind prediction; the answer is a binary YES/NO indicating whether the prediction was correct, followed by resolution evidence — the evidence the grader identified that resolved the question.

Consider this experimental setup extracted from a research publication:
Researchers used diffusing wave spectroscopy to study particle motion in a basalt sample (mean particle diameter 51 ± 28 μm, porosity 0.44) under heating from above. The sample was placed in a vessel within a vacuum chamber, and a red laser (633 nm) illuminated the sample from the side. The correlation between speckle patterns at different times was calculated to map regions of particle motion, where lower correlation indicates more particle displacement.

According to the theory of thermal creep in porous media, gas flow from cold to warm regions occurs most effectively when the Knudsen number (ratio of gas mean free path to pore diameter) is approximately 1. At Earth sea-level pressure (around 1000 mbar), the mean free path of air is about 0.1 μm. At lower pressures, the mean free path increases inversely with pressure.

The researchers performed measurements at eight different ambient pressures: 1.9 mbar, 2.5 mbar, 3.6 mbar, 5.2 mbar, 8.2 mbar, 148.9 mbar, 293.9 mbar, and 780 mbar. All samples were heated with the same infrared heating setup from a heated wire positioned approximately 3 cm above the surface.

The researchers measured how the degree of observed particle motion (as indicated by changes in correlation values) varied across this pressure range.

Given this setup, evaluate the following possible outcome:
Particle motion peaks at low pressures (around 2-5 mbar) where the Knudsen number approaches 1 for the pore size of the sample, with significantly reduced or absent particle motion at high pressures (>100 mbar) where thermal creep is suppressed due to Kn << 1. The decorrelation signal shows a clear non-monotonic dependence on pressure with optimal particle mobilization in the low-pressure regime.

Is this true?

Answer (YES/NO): YES